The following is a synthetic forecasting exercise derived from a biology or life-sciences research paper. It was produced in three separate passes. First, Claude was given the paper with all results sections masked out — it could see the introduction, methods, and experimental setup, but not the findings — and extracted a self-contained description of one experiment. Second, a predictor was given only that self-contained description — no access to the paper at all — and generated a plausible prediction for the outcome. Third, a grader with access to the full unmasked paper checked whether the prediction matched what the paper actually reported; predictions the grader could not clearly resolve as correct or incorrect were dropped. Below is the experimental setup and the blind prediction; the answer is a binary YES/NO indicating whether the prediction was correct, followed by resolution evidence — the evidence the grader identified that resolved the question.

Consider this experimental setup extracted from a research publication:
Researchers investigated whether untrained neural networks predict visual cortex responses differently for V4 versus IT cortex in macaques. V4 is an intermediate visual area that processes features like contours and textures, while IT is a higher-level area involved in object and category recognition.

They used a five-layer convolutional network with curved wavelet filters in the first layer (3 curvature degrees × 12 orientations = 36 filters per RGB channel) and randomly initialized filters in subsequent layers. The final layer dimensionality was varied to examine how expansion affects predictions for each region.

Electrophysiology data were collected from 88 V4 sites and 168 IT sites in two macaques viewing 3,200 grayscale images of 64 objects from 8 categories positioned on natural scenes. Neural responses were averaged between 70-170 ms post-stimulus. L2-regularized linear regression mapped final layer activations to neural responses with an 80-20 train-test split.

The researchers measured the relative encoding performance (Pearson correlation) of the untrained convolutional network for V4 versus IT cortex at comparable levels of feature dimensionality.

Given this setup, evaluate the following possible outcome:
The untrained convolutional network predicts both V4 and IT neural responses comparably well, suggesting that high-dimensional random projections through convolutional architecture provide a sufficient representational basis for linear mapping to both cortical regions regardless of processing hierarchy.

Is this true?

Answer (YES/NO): YES